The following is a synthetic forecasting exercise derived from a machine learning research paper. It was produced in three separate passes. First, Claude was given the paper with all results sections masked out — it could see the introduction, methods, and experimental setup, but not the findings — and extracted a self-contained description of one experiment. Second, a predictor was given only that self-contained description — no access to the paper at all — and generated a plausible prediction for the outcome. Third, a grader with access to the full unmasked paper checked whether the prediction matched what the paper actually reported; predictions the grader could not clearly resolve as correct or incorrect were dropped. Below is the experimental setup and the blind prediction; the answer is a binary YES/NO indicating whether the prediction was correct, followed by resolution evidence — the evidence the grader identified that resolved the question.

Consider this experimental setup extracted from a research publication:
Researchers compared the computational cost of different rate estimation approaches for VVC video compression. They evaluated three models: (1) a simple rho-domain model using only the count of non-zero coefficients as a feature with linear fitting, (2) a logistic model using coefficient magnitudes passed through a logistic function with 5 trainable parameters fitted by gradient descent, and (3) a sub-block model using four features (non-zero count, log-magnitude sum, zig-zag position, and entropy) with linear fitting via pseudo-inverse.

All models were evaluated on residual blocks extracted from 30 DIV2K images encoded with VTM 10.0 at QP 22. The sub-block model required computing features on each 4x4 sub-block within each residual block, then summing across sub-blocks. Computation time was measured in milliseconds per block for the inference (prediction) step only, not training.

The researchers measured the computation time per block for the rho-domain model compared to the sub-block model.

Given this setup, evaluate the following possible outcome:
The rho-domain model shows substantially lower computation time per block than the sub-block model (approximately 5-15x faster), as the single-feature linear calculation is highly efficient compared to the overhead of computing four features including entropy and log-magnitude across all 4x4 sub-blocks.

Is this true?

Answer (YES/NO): NO